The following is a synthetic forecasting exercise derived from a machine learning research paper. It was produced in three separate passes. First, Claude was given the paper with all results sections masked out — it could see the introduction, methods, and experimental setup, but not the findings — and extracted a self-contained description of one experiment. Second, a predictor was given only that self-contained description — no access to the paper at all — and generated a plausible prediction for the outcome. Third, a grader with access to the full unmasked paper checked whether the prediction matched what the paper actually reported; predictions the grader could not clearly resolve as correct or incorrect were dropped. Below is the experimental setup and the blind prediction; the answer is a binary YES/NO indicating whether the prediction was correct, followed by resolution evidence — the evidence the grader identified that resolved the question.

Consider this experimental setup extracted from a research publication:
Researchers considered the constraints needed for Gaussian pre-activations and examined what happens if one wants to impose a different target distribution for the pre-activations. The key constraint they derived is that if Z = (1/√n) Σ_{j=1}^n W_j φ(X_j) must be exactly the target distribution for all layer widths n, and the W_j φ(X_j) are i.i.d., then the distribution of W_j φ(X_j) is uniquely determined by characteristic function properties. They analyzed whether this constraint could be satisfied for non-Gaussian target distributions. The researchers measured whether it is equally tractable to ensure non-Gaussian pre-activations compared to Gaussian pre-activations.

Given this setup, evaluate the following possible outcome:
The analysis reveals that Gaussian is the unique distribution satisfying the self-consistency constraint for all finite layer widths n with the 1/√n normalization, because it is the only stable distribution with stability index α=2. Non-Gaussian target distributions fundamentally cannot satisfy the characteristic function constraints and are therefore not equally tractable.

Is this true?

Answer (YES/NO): NO